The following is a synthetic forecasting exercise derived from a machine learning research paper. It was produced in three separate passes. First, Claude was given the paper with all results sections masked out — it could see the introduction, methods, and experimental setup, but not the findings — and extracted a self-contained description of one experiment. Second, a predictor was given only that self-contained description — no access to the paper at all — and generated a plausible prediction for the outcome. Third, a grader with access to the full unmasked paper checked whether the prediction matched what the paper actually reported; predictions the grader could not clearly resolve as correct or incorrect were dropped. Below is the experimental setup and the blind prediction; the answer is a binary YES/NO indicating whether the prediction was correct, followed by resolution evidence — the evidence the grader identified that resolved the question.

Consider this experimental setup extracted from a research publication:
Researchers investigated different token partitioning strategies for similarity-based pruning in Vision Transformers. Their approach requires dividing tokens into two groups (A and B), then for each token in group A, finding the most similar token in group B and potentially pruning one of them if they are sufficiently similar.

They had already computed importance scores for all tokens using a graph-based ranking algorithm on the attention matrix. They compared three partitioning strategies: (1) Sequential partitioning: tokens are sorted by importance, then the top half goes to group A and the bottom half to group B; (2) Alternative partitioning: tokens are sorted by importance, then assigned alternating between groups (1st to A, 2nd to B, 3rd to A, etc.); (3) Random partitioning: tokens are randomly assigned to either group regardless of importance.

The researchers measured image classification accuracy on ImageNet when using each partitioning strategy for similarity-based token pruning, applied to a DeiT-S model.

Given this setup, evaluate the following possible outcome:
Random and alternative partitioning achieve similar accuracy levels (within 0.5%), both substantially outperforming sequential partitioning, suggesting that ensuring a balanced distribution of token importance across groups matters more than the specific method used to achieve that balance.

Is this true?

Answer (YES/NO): NO